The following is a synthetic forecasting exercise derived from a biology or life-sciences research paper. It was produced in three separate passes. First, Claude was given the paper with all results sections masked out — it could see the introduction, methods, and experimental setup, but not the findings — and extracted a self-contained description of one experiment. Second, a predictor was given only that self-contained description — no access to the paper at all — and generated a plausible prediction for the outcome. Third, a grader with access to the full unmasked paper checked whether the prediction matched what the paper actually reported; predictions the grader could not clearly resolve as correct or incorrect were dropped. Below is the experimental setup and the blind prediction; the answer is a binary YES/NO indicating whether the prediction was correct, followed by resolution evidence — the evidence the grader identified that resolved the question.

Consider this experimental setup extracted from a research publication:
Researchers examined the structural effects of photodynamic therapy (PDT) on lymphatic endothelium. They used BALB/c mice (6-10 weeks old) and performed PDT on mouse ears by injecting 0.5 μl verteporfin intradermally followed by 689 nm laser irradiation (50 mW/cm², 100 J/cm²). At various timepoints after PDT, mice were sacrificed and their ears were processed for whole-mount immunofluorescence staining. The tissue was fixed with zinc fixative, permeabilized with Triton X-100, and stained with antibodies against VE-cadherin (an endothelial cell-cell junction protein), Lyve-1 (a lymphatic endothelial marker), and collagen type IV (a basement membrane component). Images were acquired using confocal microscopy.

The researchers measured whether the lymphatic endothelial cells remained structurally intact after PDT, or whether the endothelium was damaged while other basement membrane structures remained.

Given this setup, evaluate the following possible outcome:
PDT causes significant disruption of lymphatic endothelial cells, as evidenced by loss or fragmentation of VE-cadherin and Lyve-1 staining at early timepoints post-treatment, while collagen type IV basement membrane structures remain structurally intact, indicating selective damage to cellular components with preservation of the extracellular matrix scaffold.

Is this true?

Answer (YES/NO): YES